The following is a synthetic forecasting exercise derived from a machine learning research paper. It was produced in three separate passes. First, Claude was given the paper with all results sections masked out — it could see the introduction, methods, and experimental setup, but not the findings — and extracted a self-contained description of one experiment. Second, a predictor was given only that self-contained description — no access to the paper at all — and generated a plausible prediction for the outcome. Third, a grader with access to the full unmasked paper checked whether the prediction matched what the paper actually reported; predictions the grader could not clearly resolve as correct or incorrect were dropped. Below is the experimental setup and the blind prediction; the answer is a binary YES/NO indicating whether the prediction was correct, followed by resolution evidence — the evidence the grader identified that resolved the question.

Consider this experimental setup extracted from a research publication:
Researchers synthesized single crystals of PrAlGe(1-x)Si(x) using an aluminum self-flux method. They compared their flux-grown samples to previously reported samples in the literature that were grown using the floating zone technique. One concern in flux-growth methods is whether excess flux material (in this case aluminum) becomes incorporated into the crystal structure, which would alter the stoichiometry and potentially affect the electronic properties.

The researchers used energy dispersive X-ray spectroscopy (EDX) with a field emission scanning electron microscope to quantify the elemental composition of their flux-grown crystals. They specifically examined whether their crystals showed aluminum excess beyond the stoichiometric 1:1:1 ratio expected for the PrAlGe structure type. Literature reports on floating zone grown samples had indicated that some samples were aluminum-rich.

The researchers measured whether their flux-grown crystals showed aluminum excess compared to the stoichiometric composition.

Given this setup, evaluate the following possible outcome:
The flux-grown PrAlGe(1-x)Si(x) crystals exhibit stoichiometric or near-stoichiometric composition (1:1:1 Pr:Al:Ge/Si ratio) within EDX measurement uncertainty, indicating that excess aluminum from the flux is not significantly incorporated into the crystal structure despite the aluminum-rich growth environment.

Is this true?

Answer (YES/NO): YES